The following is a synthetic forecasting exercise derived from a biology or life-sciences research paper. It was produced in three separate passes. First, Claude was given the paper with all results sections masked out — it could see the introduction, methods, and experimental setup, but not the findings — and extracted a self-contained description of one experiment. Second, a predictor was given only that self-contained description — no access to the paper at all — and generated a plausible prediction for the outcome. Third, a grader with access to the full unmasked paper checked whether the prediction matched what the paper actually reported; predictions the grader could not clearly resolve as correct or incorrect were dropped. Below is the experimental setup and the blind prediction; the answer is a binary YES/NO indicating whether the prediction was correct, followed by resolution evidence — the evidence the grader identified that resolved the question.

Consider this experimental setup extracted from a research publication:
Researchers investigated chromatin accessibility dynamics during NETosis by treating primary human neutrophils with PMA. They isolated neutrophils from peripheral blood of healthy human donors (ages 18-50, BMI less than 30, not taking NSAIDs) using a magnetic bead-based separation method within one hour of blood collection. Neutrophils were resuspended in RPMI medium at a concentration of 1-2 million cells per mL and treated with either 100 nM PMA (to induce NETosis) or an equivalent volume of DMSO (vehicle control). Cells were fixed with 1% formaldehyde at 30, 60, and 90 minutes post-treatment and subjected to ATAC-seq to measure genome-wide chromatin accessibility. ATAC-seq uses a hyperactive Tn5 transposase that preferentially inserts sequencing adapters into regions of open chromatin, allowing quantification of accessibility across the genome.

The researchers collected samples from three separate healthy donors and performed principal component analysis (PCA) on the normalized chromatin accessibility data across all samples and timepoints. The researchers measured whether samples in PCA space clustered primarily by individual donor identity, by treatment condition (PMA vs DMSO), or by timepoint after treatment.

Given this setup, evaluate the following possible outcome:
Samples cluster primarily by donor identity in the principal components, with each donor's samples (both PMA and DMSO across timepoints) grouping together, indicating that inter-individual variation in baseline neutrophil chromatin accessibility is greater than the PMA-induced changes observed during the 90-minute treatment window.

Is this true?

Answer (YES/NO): NO